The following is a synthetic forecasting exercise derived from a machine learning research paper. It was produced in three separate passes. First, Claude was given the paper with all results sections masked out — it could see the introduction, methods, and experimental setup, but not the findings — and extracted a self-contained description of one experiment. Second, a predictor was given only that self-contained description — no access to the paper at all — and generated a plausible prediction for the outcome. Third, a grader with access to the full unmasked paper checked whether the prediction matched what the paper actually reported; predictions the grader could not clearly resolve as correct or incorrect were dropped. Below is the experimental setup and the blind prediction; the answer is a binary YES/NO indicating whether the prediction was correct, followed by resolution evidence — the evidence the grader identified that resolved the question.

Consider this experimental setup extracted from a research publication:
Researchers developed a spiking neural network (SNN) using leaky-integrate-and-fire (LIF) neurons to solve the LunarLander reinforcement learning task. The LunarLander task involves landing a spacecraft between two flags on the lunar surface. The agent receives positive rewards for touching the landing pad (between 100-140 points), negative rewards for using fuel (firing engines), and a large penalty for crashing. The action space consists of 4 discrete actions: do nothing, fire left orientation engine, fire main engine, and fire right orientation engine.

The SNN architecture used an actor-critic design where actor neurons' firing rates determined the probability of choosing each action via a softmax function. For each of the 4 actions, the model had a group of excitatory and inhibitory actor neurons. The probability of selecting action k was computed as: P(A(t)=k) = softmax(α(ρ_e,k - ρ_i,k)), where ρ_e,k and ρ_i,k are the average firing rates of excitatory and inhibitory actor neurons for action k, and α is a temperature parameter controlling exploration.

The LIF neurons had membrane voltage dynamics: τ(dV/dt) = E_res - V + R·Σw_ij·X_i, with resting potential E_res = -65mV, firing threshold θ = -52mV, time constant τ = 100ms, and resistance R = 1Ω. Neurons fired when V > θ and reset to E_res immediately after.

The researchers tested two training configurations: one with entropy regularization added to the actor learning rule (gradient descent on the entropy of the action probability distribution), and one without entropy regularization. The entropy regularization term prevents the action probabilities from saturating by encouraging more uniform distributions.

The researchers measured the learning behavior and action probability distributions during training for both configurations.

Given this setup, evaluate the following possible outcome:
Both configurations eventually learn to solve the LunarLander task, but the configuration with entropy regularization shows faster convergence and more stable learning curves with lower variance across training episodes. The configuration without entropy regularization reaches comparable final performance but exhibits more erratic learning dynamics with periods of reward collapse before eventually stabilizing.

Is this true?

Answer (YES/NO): NO